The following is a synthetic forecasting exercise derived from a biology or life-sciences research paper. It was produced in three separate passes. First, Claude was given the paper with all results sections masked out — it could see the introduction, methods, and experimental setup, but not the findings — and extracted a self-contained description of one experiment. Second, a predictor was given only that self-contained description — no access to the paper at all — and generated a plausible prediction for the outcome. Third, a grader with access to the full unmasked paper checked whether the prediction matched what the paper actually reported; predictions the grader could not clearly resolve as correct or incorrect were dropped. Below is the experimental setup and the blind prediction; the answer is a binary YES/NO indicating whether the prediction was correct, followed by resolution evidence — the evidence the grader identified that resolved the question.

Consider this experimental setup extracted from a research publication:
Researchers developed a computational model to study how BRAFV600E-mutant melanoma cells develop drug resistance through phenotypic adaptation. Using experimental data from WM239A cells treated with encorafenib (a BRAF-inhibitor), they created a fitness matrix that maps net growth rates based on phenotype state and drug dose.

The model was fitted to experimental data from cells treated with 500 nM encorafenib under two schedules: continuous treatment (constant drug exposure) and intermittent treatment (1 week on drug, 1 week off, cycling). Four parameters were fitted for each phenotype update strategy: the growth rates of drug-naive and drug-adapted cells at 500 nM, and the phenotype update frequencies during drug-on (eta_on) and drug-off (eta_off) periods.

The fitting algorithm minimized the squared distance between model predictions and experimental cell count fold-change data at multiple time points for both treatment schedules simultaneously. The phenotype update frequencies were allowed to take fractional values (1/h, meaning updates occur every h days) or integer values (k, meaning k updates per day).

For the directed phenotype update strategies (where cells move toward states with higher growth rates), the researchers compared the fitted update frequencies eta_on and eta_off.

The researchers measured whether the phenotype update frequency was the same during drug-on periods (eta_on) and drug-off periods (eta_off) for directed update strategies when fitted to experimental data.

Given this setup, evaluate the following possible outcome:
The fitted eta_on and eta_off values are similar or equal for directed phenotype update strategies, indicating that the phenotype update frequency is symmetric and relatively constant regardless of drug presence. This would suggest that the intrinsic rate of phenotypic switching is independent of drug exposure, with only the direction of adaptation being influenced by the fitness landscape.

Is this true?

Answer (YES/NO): YES